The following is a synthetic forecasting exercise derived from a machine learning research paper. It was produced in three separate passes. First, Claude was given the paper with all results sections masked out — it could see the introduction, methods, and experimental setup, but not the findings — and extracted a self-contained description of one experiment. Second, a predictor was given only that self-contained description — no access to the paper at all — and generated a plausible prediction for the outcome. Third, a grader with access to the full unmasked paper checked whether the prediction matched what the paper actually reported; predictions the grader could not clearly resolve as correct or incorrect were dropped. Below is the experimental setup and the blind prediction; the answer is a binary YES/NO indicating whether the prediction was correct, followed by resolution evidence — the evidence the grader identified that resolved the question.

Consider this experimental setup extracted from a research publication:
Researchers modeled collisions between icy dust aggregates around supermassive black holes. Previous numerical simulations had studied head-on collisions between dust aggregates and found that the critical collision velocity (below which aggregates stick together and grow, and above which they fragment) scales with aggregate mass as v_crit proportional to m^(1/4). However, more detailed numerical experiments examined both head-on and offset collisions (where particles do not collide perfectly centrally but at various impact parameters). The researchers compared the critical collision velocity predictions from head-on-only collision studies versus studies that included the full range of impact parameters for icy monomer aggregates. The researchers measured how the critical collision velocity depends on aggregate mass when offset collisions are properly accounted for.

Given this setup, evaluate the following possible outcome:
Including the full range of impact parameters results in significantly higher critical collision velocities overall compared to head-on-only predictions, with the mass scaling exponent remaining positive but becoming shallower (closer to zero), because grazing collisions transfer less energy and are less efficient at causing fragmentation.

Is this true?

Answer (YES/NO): NO